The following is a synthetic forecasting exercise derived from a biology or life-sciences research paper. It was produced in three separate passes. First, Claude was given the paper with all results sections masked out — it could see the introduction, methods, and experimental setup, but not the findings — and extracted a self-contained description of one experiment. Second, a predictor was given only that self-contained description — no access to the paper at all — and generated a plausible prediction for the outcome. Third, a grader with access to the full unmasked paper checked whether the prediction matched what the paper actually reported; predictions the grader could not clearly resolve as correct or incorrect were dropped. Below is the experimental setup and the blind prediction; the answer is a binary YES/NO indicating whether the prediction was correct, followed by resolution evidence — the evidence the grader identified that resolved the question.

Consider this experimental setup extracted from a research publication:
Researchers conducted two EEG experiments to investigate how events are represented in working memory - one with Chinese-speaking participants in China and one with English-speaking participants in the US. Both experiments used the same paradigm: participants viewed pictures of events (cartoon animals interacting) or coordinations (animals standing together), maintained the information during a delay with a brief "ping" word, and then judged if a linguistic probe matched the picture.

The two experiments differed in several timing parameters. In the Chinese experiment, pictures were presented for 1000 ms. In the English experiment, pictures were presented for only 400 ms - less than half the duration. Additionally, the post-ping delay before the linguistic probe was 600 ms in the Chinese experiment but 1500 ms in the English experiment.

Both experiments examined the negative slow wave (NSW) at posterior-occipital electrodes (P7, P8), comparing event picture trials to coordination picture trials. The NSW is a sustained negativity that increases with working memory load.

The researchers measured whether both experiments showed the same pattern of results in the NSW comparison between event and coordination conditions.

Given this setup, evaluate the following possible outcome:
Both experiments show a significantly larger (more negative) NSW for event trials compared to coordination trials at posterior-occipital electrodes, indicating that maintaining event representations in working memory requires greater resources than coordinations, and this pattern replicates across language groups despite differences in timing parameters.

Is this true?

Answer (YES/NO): YES